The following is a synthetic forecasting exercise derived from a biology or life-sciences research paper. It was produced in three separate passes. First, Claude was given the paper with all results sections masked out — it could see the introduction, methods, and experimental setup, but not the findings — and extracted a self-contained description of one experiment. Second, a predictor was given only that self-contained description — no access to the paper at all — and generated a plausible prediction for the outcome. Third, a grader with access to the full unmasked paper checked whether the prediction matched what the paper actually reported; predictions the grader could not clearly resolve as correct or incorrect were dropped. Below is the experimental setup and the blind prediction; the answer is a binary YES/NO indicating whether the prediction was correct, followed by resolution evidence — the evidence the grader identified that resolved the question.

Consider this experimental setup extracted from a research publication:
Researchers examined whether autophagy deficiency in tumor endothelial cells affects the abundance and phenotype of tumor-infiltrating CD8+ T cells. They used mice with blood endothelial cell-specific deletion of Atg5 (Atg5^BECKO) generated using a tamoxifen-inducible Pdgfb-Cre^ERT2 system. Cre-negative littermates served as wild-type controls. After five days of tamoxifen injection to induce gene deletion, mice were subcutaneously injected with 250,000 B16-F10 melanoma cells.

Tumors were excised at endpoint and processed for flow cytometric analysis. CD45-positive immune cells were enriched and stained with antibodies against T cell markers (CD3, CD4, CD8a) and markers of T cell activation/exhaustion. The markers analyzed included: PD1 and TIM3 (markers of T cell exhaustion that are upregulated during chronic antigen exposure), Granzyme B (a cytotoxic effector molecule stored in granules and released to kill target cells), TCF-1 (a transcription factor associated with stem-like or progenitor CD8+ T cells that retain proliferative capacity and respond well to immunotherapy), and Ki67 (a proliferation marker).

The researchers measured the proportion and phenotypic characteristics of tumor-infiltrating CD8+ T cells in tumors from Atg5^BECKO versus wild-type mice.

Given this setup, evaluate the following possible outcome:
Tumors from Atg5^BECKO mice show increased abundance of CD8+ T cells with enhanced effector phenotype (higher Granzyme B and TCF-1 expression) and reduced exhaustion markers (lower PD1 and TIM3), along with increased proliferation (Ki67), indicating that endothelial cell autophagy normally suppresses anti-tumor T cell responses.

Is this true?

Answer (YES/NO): NO